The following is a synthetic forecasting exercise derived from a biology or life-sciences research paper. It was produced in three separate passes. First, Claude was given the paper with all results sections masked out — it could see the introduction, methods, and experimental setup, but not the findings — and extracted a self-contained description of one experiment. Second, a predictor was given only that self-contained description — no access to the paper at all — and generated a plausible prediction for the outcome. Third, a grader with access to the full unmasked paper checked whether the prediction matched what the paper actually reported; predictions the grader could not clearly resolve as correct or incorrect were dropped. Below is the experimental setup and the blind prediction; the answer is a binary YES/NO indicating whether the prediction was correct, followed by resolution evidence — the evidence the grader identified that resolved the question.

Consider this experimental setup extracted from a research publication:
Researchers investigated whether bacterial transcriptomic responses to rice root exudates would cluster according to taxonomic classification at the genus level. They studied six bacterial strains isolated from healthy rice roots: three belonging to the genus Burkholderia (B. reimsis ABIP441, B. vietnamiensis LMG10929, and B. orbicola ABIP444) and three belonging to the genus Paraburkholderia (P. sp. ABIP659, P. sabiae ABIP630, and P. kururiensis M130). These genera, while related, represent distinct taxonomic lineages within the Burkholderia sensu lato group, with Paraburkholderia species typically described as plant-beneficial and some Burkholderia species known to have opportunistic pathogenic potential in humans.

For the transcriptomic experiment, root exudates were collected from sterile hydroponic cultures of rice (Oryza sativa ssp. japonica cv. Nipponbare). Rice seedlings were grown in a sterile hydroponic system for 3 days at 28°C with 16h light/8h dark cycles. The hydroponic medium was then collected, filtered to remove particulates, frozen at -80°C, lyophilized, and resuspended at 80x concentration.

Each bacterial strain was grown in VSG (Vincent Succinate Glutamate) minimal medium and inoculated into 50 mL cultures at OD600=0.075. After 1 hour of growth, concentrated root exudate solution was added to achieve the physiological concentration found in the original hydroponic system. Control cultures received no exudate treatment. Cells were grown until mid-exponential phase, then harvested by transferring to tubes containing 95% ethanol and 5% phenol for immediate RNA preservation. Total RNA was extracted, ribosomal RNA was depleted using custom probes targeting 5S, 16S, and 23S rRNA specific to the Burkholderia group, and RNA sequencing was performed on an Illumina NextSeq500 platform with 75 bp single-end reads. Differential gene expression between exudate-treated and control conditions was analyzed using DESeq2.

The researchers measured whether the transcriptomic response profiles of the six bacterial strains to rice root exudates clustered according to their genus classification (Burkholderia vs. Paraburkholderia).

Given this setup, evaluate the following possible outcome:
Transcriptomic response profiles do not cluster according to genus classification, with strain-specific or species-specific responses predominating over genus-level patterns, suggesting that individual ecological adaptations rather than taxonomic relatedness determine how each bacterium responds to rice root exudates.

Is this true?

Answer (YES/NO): YES